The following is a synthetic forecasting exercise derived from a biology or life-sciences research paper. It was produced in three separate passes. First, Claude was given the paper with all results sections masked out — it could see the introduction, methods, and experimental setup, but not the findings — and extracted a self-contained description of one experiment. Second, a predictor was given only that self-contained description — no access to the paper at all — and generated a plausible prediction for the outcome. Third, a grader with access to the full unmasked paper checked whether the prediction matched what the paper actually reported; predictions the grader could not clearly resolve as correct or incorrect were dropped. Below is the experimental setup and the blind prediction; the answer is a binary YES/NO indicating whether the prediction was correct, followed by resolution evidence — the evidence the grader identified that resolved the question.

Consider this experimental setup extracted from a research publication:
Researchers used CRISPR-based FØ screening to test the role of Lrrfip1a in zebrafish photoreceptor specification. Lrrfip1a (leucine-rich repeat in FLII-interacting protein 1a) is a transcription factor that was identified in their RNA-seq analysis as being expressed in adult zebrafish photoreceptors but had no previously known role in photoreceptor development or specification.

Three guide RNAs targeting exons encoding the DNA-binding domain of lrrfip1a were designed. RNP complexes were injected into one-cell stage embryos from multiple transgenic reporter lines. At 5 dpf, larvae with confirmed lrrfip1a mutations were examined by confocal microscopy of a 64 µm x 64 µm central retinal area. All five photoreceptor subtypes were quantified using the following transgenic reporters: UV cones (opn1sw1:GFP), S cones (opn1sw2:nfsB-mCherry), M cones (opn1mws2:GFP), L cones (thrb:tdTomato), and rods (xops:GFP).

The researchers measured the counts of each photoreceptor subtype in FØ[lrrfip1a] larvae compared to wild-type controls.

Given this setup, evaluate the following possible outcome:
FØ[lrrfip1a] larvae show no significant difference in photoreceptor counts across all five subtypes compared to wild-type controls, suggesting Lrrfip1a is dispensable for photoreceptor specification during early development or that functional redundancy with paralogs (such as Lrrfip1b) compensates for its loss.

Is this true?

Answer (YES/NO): YES